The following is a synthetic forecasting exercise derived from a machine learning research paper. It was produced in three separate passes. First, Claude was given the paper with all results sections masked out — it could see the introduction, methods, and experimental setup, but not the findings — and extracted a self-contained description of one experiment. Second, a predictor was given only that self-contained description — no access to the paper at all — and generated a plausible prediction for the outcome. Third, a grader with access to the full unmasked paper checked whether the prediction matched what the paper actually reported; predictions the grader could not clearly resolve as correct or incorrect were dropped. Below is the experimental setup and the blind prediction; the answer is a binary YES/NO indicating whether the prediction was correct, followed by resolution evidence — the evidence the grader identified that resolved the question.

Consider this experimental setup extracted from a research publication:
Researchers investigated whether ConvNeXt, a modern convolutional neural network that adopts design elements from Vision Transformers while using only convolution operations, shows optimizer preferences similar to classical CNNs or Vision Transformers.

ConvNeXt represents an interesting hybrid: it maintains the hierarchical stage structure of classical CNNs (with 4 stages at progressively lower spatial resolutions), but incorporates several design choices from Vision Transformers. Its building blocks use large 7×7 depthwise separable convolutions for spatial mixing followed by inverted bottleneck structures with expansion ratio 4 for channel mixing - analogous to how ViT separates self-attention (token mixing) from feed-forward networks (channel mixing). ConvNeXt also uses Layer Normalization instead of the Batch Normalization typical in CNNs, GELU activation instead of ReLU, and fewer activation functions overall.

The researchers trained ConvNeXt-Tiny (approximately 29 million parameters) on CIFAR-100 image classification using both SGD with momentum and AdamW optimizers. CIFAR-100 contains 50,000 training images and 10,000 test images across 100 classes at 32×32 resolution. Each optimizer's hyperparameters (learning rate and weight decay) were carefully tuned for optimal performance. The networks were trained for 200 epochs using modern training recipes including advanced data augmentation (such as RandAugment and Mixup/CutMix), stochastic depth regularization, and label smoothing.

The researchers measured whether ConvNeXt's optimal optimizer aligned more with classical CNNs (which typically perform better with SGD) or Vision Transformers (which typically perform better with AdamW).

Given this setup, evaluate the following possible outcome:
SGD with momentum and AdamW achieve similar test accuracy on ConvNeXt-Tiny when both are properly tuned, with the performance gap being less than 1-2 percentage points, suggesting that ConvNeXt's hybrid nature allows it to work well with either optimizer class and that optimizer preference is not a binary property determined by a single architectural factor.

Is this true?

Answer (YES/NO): NO